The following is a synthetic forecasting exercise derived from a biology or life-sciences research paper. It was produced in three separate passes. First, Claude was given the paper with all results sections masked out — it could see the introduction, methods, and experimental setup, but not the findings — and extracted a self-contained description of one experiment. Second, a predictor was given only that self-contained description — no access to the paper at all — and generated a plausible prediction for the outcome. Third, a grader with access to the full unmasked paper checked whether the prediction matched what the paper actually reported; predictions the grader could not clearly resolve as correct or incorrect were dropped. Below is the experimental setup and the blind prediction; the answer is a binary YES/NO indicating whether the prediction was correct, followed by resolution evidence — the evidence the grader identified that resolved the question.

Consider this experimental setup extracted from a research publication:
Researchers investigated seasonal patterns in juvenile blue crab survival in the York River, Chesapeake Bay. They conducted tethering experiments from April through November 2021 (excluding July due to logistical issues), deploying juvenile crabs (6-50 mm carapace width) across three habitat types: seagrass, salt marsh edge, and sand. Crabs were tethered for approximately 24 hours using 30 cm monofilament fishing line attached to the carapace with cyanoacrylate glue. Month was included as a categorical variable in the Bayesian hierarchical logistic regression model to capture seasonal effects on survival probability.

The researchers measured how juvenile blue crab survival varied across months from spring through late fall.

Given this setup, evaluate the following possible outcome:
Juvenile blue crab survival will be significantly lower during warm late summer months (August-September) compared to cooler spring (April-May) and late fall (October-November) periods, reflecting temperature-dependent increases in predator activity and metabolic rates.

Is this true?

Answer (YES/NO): YES